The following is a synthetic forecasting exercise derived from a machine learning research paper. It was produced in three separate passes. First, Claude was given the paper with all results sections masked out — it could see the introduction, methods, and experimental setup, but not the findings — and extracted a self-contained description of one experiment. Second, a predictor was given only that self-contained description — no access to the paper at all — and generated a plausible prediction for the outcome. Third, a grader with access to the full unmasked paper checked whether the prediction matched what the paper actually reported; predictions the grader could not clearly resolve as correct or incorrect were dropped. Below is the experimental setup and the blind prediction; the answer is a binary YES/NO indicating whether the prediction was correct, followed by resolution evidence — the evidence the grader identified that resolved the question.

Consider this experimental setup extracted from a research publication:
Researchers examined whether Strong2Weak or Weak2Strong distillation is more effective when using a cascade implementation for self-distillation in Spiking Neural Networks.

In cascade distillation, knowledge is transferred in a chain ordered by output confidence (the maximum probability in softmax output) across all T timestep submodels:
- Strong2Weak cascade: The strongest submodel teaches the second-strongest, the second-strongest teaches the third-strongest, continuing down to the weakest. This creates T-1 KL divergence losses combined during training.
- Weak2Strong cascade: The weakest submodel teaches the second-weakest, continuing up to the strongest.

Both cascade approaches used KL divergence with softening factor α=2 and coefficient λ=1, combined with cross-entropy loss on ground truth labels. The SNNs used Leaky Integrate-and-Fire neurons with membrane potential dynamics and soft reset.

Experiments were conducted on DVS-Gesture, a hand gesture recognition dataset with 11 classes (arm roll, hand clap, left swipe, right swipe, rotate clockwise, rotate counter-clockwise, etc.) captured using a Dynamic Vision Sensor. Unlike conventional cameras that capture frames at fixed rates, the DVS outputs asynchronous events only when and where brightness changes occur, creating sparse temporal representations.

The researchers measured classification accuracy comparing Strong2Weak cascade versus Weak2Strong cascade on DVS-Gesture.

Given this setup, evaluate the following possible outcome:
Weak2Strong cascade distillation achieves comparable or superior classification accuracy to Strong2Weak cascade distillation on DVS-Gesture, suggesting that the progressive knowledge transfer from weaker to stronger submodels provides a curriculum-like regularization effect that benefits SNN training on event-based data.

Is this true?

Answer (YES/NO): NO